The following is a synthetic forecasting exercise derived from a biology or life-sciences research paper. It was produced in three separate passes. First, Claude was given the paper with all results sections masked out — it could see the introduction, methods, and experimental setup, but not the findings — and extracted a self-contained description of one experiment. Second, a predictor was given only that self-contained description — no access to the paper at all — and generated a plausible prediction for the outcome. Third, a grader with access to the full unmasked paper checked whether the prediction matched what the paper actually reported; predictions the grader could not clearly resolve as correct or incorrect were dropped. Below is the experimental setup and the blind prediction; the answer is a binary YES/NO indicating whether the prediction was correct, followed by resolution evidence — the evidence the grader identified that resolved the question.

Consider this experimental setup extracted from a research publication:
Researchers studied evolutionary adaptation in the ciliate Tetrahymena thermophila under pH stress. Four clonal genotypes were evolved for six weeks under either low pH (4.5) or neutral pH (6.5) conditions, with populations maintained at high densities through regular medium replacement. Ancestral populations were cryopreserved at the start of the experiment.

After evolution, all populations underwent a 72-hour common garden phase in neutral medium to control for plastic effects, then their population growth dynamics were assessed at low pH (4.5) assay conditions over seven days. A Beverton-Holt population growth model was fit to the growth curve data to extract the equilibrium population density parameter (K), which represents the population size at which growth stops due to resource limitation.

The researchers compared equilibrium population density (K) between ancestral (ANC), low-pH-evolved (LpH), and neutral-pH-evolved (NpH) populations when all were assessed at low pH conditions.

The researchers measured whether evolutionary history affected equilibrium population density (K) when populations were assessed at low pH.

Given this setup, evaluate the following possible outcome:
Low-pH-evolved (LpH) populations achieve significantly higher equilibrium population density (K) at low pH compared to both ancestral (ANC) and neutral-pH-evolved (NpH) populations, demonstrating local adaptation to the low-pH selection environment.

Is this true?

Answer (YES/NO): NO